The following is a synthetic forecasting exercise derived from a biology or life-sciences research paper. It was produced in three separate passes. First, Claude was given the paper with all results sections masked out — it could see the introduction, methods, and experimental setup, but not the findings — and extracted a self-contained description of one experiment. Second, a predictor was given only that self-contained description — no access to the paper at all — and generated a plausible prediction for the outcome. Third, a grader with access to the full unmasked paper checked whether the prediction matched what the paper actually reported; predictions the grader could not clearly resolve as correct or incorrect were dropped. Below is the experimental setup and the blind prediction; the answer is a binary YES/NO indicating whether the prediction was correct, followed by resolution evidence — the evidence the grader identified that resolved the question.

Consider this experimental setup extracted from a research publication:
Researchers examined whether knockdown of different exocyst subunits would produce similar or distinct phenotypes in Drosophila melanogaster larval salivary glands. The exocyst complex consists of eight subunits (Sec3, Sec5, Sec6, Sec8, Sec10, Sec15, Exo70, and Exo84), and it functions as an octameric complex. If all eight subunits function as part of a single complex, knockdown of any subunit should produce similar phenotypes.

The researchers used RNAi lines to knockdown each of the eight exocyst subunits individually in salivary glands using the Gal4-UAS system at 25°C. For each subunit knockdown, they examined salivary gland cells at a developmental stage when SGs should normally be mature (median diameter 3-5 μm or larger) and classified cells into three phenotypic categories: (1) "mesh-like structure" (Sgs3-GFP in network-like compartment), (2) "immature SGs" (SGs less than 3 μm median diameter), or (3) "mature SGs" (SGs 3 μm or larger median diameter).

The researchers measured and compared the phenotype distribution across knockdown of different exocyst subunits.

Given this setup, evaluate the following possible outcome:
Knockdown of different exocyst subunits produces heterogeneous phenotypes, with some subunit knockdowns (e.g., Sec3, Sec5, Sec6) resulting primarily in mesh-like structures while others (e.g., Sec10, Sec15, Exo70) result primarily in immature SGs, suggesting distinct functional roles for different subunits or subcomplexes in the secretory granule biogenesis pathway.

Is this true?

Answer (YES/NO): NO